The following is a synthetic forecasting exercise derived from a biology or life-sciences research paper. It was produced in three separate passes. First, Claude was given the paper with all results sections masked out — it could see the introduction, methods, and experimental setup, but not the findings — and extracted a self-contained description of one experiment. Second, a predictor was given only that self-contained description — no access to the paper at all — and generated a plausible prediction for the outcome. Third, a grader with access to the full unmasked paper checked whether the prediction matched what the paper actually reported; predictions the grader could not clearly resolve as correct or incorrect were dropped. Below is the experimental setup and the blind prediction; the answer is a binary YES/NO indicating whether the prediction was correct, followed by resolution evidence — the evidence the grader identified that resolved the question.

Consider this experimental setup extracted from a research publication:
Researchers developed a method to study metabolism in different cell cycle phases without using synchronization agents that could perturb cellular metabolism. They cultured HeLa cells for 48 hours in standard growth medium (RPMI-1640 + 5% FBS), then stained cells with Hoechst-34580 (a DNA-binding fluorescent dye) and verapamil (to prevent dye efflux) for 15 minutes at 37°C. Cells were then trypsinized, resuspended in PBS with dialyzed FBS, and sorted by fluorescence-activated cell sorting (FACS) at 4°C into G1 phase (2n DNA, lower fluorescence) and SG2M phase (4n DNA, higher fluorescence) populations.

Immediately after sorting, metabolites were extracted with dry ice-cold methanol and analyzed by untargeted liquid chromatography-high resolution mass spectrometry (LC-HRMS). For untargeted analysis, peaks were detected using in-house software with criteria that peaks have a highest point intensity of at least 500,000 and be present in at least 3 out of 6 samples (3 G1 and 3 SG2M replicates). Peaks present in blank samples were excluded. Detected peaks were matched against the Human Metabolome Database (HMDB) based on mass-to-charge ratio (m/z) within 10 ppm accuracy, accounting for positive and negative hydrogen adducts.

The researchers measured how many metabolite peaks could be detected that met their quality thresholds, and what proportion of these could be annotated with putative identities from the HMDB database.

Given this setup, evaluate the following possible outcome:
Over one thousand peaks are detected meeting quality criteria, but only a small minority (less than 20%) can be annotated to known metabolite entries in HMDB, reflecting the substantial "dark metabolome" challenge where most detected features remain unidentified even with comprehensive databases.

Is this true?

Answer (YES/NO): NO